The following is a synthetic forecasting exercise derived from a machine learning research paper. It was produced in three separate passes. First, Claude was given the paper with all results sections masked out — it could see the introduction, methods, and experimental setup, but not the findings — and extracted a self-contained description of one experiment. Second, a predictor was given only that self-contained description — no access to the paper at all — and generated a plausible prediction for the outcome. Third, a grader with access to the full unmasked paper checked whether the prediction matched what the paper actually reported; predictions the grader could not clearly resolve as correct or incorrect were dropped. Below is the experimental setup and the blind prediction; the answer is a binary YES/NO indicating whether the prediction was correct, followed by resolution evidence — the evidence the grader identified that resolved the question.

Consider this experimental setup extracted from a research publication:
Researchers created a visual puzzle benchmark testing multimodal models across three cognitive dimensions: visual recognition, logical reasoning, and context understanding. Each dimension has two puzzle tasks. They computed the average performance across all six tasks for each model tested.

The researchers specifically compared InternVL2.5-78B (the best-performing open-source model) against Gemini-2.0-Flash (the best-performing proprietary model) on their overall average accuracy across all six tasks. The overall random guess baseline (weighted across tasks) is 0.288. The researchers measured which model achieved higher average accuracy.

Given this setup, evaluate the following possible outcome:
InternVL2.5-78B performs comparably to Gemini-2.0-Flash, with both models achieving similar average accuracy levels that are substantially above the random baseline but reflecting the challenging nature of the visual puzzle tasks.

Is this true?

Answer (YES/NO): YES